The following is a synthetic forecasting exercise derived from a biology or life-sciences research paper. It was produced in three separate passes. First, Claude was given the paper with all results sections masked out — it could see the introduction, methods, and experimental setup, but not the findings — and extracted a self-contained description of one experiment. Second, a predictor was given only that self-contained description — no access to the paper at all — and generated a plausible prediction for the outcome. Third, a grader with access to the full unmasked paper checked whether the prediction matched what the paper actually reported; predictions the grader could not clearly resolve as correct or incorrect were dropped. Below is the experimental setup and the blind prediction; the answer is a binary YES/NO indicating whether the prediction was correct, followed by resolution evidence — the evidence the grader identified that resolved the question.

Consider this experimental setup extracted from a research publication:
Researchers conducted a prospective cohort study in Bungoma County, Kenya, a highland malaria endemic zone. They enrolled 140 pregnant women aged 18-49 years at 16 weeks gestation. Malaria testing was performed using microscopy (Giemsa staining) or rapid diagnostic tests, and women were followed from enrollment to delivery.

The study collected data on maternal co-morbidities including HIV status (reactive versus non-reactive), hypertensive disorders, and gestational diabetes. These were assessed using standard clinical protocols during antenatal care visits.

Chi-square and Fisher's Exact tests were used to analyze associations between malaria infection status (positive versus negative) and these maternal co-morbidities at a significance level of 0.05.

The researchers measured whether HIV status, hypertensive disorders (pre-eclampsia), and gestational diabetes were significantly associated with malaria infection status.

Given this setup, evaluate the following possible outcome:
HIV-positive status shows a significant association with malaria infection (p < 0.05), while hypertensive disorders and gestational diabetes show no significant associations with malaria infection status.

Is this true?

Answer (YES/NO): NO